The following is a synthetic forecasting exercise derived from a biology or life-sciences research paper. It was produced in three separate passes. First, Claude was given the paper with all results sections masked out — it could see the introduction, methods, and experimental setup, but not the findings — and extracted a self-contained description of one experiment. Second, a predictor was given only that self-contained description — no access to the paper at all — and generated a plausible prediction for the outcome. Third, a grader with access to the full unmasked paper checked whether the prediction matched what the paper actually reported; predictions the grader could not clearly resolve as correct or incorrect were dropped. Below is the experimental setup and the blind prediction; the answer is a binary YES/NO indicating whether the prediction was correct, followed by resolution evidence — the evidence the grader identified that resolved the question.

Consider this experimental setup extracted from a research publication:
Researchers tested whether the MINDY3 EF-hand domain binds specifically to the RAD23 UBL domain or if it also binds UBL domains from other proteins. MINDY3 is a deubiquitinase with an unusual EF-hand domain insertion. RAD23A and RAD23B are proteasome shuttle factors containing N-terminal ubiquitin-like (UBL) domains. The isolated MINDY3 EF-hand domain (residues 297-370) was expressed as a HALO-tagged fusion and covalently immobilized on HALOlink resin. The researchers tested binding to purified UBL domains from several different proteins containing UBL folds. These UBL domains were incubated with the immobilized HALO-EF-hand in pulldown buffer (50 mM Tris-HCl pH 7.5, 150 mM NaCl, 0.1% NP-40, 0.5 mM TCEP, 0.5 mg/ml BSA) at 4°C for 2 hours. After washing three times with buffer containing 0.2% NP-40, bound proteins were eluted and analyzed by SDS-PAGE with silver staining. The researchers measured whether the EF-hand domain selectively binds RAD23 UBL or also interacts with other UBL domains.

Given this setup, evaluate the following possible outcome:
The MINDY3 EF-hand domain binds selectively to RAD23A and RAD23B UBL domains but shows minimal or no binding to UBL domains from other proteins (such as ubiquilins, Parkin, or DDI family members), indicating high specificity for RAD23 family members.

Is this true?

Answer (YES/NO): YES